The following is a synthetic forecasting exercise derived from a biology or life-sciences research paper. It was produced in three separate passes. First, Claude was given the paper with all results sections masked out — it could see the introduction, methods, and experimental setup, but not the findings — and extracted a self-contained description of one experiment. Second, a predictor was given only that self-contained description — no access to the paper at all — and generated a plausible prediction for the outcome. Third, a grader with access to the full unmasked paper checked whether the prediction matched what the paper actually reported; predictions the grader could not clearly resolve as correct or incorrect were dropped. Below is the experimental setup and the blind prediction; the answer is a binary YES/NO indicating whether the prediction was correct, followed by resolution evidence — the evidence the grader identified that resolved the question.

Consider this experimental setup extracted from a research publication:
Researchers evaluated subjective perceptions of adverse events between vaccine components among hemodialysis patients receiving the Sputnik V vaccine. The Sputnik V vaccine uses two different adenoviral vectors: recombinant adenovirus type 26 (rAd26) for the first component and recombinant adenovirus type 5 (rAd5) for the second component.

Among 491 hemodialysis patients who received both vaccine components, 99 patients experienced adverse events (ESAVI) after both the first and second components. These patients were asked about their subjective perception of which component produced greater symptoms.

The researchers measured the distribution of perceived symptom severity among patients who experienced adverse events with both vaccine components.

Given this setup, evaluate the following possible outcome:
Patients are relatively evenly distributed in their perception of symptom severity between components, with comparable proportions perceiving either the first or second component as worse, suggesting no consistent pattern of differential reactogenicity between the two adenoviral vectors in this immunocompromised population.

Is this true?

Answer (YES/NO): NO